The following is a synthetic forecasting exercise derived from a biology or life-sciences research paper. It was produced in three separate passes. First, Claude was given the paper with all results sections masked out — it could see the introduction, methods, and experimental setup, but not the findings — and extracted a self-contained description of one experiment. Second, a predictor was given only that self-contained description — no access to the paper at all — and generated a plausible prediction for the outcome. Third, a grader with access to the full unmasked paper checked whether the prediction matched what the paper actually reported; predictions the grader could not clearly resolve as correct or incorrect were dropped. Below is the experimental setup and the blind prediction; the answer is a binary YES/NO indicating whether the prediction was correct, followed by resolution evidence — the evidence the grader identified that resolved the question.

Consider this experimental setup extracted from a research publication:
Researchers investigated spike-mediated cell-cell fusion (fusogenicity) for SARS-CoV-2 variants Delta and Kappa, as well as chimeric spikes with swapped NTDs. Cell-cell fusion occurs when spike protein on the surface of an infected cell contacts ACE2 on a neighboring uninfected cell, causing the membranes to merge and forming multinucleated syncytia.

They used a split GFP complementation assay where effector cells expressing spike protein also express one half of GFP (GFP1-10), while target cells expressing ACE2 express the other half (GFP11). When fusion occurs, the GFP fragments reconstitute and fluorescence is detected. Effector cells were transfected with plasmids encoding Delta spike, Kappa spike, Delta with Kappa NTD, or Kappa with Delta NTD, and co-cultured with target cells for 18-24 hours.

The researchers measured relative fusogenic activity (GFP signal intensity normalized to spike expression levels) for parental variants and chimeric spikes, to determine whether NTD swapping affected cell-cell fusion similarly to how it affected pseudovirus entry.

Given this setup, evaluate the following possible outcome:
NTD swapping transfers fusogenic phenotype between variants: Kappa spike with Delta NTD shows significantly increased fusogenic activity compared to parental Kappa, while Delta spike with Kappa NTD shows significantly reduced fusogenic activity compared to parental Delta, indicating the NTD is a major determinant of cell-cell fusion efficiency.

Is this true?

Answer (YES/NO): NO